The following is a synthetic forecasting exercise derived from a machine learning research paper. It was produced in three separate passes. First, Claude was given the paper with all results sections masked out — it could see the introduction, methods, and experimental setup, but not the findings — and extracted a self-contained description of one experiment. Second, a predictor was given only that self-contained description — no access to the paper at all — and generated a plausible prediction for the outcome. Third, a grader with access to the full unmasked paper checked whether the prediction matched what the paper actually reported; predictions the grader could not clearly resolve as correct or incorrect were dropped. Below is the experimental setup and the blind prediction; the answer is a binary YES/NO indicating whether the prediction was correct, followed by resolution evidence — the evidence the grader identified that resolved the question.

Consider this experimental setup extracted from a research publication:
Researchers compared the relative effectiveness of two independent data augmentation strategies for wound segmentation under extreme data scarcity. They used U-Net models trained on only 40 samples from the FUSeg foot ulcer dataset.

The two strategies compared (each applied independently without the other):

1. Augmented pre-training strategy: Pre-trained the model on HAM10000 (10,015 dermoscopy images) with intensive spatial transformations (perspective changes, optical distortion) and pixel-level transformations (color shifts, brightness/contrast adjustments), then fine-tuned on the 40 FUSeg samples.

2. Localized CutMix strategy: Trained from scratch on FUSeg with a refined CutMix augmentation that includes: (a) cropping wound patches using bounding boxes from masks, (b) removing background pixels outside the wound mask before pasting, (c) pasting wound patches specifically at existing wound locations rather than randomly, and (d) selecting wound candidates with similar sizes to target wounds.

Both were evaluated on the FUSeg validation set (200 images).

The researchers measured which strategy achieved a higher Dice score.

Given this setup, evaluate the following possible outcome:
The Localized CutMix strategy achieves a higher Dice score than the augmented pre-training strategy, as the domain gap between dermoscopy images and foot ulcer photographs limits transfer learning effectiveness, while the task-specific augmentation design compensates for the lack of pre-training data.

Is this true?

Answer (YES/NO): YES